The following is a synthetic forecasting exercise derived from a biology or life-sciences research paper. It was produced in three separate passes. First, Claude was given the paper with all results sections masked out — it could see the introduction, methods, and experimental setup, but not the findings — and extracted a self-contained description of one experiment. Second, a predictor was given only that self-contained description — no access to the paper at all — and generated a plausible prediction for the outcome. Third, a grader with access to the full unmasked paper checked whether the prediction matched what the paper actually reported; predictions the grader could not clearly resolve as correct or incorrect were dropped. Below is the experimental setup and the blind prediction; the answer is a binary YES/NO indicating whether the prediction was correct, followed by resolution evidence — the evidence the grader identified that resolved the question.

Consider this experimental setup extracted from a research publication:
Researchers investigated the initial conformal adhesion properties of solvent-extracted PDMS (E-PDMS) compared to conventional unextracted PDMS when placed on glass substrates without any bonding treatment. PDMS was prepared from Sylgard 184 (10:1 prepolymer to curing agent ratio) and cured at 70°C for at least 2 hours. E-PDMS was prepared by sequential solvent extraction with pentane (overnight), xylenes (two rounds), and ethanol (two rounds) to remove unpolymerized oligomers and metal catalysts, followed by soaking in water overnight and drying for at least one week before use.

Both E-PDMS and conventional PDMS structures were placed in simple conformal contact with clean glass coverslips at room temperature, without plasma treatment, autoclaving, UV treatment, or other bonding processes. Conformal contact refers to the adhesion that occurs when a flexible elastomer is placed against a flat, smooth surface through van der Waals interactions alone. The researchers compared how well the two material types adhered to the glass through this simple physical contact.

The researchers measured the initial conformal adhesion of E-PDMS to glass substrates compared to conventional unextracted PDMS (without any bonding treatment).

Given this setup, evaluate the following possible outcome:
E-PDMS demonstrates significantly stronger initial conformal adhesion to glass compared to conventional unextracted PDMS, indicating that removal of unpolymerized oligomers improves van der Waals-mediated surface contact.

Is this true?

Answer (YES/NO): NO